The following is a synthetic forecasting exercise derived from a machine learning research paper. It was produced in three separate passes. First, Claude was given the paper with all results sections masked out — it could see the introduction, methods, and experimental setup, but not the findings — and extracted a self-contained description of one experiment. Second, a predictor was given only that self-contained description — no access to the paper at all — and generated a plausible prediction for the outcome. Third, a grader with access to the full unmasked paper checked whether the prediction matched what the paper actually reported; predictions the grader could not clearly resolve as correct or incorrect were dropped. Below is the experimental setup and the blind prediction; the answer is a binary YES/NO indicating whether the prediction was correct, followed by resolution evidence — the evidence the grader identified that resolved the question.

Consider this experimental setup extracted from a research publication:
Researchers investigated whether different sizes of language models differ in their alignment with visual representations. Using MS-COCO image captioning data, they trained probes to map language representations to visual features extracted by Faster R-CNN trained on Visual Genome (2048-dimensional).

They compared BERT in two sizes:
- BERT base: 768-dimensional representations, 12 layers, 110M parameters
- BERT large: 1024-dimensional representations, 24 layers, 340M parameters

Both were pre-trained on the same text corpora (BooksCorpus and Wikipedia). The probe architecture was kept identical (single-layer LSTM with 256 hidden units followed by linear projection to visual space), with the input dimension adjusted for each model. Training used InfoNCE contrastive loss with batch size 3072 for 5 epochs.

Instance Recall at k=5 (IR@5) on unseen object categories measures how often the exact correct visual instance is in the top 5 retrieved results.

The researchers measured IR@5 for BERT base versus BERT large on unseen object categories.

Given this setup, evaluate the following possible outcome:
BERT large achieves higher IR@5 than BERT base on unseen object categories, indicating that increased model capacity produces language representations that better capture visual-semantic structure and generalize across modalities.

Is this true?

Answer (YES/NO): NO